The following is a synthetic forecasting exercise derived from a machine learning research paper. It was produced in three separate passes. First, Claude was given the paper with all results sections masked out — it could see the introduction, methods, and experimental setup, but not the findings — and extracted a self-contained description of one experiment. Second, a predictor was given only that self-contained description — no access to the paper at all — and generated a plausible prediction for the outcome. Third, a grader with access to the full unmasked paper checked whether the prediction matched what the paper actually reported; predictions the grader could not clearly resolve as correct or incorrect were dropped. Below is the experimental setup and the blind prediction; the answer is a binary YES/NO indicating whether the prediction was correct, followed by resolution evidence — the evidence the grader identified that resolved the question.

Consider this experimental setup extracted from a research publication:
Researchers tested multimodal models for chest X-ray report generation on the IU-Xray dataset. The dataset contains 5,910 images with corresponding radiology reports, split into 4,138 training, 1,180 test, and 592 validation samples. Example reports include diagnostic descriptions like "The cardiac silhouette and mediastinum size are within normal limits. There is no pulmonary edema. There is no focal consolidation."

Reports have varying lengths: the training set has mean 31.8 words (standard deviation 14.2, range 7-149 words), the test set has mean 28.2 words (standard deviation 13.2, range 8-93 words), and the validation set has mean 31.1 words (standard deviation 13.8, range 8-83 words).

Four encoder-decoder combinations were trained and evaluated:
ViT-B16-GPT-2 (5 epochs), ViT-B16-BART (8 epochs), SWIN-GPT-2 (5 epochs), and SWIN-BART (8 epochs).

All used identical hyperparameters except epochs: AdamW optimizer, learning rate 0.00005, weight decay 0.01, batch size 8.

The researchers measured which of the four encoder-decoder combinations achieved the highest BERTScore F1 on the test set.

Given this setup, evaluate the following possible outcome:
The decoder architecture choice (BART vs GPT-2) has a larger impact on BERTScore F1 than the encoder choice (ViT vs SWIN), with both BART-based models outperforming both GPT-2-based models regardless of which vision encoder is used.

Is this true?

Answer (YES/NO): NO